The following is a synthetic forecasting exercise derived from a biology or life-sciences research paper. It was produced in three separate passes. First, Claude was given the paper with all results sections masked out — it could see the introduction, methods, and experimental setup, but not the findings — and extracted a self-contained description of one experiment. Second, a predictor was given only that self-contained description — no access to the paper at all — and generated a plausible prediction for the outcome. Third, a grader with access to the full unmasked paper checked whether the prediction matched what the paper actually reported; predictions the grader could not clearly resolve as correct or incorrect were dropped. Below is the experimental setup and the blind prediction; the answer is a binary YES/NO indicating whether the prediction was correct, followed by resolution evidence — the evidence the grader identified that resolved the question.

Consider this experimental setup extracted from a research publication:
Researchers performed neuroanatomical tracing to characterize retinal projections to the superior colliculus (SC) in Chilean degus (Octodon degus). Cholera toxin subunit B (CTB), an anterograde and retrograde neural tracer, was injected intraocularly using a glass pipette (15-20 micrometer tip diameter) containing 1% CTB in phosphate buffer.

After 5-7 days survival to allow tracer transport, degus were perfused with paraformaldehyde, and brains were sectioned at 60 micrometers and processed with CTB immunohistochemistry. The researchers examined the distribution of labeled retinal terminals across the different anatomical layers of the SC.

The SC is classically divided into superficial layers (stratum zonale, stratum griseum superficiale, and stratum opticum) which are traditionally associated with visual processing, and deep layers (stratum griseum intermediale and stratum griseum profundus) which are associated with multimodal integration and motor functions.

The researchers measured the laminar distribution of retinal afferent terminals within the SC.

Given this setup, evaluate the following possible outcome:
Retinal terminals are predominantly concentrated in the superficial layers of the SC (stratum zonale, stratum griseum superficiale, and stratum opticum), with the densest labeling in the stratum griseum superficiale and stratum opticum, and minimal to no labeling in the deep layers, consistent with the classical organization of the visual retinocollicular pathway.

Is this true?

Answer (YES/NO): NO